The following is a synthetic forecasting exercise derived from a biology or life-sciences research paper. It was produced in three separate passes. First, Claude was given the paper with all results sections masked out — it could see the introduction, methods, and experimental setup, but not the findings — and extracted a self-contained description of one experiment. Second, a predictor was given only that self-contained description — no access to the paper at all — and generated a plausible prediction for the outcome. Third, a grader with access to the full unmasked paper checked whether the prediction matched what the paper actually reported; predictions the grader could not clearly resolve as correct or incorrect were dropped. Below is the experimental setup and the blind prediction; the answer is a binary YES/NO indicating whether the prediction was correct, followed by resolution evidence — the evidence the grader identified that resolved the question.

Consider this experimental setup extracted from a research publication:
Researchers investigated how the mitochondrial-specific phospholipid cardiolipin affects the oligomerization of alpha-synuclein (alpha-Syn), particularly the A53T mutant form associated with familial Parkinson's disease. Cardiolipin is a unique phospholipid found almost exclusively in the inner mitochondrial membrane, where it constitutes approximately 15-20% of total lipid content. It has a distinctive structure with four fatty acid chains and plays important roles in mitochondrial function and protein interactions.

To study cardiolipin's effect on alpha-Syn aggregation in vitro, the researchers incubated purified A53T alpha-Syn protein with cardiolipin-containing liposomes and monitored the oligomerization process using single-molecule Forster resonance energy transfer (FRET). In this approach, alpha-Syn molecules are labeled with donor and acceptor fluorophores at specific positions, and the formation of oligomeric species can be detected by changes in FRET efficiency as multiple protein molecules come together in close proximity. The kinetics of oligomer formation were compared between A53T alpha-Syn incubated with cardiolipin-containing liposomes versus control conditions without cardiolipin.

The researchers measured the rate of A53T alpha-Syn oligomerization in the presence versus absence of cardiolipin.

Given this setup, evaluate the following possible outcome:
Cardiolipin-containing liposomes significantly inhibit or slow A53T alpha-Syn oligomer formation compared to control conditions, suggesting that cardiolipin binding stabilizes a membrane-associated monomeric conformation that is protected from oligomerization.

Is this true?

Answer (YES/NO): NO